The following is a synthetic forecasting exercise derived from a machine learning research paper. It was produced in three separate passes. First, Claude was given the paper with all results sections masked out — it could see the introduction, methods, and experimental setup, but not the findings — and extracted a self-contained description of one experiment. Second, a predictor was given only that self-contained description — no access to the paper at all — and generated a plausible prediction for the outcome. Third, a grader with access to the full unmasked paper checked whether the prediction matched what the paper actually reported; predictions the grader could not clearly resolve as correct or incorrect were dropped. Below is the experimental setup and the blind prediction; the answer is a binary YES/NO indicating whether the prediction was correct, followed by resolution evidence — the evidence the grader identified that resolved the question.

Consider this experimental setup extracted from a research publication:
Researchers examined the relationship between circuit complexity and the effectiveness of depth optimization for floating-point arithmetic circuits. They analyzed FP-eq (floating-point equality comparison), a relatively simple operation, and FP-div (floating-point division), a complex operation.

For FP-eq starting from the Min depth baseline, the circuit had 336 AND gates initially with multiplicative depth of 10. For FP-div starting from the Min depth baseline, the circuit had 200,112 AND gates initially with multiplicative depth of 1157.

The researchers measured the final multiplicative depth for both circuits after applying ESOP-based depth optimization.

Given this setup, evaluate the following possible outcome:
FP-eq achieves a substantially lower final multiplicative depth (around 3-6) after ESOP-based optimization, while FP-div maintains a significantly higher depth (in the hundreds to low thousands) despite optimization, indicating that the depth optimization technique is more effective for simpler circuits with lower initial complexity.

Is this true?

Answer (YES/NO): NO